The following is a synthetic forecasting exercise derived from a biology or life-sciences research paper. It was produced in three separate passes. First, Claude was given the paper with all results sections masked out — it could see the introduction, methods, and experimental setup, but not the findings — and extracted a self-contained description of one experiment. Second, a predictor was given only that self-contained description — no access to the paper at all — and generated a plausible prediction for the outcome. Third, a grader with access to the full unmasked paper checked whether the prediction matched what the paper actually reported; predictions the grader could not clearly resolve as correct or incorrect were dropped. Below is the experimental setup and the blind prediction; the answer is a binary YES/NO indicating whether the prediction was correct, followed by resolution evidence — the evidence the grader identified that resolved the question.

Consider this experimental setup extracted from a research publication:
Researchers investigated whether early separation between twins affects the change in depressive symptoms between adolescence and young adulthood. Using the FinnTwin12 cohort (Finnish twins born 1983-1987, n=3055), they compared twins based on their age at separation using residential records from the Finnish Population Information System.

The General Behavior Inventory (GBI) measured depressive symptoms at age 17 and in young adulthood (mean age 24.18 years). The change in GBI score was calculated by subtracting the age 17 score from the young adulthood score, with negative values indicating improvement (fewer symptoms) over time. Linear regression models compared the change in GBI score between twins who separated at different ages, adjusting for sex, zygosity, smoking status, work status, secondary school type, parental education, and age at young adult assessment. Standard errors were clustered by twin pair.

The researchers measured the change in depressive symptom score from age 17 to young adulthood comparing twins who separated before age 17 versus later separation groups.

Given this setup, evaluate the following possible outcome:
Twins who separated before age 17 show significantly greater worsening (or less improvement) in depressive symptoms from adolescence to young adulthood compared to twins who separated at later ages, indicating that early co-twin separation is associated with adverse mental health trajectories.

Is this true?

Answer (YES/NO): YES